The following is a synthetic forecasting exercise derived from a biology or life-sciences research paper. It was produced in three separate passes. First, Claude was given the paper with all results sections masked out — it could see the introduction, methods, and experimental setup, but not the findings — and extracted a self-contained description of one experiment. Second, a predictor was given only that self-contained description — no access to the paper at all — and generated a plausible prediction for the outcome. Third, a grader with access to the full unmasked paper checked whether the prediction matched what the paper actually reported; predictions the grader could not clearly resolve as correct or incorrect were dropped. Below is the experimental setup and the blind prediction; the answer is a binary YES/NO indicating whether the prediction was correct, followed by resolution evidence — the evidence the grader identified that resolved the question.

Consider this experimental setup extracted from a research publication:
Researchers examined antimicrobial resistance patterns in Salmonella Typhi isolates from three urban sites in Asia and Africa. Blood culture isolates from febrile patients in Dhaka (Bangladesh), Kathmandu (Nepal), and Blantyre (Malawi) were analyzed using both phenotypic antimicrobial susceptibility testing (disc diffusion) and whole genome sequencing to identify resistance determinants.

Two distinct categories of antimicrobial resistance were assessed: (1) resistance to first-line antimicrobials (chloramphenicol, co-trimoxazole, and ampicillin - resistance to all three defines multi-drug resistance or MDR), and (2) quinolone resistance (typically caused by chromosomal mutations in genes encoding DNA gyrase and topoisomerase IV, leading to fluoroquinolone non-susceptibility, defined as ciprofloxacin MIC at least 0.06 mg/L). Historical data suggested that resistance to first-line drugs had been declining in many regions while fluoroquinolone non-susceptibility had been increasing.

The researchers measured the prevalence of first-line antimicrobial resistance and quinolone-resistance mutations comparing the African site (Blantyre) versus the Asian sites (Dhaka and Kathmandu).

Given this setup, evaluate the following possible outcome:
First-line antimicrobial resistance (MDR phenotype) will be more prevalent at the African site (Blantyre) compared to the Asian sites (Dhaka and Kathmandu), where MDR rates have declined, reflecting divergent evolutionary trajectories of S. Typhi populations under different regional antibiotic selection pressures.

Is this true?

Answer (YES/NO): YES